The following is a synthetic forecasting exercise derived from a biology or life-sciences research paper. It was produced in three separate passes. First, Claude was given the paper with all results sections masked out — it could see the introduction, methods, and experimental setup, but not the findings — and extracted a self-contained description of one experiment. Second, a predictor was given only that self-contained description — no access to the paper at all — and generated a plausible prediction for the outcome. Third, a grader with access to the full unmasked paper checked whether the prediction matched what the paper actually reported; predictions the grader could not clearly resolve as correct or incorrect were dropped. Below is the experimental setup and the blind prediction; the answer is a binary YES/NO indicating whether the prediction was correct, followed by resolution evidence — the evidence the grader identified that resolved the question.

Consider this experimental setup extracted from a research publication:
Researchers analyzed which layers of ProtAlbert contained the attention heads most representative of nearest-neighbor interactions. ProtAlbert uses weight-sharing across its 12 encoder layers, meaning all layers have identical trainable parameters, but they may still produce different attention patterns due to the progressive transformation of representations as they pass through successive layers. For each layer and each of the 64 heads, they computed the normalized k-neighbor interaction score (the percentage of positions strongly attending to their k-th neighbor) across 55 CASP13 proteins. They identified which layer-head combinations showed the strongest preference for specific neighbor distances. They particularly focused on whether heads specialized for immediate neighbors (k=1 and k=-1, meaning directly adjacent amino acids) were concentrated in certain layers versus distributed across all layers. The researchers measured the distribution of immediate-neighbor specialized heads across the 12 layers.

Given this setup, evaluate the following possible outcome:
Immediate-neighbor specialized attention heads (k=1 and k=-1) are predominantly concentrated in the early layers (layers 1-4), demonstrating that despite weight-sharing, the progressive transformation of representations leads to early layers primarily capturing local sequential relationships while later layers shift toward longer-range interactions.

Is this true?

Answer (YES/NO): NO